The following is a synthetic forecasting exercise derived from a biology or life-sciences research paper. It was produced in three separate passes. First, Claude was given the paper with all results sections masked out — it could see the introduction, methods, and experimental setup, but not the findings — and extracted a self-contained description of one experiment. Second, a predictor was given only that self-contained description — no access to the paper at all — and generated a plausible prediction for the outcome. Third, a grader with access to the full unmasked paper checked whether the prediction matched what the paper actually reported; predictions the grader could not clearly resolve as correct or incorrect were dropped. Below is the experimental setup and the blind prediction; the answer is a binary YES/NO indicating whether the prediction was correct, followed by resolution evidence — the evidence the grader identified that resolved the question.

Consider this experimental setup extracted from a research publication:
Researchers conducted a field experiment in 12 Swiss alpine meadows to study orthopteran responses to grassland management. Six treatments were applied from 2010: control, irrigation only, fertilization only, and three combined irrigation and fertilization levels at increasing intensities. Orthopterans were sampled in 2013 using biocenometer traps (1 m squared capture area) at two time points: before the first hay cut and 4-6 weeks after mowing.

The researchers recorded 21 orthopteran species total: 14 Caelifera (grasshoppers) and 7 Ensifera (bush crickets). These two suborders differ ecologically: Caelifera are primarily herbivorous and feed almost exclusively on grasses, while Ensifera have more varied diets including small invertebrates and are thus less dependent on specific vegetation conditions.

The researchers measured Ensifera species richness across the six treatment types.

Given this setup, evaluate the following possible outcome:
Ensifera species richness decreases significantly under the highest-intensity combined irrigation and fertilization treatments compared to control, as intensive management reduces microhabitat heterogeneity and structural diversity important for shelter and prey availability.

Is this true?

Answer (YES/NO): NO